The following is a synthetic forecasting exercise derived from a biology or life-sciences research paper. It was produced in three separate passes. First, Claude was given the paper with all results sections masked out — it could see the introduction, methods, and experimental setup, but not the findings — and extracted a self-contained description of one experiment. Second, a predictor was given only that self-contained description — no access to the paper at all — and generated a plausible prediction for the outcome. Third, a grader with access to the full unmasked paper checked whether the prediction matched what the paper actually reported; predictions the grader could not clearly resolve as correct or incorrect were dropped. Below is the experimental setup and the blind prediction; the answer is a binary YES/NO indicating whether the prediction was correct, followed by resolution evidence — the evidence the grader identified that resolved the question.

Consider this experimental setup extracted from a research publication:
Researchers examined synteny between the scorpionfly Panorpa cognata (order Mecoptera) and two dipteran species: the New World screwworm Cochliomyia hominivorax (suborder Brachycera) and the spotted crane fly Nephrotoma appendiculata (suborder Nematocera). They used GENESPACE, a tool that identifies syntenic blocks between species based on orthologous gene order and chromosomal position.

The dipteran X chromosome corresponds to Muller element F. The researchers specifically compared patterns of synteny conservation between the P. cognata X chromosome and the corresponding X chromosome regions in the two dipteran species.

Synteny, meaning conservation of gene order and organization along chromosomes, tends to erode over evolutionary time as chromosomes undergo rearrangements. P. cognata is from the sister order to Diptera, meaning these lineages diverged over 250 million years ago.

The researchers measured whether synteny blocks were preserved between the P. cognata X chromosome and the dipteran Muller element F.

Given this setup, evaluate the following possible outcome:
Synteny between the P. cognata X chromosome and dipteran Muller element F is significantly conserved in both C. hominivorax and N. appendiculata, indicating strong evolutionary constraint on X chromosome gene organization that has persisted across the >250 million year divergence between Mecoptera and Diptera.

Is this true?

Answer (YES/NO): NO